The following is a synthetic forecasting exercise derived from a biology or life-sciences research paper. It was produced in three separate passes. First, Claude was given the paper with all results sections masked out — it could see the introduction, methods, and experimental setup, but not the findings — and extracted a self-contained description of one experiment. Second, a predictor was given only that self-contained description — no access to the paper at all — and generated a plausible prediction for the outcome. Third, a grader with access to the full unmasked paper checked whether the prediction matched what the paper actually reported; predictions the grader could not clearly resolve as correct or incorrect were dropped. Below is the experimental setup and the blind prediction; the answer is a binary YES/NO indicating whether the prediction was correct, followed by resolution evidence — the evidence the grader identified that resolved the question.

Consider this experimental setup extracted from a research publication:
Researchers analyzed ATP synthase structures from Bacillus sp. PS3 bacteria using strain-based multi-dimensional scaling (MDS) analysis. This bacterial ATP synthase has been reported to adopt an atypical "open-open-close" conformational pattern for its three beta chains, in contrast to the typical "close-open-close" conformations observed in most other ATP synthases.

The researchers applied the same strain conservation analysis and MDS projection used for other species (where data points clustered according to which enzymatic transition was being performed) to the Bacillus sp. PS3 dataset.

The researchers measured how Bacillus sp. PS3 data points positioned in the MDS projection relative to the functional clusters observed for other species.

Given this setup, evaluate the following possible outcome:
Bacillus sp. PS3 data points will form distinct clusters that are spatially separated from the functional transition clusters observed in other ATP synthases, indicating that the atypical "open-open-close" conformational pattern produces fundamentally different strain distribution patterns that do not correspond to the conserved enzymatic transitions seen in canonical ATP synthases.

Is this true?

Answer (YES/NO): YES